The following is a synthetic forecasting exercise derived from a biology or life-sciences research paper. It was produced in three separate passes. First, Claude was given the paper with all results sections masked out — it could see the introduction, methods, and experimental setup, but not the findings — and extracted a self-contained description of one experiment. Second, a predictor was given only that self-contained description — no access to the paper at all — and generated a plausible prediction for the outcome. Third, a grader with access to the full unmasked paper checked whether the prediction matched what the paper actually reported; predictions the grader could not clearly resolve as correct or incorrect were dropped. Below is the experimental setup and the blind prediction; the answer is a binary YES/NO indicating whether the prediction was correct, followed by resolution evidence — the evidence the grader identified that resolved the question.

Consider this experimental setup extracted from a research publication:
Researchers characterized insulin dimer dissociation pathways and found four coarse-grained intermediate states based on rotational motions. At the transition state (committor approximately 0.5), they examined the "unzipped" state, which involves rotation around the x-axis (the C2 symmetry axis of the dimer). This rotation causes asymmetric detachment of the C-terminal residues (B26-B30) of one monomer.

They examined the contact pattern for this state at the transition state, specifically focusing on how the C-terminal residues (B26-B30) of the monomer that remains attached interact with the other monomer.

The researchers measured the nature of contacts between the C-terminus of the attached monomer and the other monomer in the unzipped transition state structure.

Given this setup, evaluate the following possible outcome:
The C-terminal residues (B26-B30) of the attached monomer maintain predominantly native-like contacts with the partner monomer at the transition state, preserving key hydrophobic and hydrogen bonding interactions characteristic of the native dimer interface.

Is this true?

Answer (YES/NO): NO